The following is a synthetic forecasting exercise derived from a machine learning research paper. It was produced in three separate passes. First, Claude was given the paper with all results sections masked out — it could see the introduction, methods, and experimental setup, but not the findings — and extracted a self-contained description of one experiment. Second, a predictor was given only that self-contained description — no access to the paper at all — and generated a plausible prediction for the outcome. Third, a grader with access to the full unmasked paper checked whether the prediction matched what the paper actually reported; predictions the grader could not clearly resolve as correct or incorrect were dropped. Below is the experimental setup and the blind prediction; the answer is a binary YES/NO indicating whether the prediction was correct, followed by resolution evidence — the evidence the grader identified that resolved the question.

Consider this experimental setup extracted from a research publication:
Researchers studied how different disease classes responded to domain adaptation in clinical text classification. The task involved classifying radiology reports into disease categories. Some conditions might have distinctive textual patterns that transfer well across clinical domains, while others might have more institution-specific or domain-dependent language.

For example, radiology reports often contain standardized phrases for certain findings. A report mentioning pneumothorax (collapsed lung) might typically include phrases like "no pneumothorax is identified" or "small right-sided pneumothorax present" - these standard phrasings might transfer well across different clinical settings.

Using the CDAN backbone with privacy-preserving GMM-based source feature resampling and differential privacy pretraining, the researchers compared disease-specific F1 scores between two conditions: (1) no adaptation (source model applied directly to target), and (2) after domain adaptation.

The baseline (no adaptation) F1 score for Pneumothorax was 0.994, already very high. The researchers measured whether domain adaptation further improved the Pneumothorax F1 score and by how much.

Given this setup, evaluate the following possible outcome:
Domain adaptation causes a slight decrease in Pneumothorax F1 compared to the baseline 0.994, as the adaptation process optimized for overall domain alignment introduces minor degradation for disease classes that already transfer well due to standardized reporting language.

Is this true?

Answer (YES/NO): NO